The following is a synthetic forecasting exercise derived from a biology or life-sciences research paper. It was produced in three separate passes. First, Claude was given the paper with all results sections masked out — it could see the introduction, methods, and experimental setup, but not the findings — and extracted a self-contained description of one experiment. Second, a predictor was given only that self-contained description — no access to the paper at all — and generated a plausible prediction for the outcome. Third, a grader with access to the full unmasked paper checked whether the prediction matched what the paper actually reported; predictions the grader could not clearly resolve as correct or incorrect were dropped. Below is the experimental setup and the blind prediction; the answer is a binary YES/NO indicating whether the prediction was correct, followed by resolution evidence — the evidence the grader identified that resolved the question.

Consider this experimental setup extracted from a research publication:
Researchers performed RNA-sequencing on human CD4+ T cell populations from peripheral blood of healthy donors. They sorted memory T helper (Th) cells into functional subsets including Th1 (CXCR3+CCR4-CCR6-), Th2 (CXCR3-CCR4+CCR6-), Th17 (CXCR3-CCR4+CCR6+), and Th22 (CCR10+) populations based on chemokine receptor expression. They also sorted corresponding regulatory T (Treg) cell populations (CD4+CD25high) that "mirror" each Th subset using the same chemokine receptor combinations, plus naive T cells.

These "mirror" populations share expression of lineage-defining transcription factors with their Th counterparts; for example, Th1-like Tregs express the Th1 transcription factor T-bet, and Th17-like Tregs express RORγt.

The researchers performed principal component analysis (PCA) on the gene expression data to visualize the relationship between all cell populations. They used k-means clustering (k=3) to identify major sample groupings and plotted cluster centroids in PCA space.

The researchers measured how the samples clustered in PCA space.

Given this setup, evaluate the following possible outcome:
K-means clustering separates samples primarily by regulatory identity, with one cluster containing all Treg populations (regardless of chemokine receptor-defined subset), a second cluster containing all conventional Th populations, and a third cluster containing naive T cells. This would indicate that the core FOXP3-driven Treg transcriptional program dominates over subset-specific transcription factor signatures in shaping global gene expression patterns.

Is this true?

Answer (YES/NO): YES